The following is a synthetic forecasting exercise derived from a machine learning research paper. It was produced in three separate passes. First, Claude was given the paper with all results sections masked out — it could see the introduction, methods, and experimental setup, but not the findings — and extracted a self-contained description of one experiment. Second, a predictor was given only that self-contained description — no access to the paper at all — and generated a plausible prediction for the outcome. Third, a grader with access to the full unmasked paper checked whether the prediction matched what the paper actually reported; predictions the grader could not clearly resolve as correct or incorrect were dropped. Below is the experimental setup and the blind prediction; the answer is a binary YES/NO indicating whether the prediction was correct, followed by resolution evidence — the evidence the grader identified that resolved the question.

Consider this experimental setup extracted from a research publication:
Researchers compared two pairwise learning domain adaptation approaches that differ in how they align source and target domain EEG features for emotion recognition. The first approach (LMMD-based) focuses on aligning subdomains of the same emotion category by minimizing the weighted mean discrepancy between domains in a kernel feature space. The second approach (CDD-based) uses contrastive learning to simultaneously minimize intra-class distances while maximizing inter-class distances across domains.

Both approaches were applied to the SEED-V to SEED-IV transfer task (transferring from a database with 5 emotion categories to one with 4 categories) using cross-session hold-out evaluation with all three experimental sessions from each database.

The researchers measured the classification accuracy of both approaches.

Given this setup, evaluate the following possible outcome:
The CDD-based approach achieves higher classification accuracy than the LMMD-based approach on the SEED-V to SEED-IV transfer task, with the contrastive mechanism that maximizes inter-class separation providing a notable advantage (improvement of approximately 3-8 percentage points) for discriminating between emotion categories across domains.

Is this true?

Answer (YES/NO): NO